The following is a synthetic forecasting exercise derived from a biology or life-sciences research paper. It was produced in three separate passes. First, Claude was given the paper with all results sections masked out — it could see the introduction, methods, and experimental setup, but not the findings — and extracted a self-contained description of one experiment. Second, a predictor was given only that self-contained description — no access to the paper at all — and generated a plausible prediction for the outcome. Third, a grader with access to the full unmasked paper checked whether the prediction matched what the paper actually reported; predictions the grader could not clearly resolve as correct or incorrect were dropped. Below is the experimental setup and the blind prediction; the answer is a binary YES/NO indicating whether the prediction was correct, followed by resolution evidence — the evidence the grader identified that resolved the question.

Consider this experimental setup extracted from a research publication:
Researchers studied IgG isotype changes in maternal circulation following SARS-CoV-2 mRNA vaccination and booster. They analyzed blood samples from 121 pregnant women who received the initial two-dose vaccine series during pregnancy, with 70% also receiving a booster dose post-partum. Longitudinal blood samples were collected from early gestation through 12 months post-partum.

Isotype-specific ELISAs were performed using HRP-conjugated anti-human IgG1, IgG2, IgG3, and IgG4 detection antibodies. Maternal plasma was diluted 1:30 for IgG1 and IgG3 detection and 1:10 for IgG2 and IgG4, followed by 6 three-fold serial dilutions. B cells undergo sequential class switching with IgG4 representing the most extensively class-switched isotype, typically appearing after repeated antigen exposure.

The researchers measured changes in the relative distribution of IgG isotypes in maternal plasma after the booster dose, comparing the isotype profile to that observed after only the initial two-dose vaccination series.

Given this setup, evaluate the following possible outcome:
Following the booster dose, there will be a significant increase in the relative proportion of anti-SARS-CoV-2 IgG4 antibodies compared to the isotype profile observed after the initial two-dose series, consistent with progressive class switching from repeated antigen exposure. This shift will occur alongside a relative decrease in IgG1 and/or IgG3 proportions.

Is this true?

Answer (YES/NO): YES